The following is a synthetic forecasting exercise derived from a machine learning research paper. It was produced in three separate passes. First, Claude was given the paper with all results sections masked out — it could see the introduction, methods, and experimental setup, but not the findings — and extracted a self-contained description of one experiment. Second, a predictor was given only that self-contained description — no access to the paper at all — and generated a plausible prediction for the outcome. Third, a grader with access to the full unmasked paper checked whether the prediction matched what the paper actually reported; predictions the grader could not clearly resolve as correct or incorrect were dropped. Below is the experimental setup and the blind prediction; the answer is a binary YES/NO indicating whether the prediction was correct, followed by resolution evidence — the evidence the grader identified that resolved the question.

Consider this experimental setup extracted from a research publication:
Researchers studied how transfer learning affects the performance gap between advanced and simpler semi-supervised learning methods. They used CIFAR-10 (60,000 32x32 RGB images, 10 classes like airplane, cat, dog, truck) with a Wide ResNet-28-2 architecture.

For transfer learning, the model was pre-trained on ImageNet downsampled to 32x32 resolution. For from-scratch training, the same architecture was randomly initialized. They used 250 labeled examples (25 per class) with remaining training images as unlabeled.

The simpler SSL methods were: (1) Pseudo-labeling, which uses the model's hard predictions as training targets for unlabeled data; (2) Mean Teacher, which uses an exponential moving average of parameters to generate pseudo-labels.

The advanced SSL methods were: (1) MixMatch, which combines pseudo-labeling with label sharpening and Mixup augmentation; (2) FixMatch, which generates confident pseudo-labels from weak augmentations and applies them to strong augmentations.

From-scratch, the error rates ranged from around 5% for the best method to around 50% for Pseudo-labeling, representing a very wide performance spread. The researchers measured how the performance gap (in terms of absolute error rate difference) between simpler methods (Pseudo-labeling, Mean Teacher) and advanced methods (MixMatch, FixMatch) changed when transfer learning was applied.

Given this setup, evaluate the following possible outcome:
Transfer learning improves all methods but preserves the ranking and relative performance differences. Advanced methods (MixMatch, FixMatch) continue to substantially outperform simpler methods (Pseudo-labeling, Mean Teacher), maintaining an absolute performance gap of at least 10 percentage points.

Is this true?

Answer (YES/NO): NO